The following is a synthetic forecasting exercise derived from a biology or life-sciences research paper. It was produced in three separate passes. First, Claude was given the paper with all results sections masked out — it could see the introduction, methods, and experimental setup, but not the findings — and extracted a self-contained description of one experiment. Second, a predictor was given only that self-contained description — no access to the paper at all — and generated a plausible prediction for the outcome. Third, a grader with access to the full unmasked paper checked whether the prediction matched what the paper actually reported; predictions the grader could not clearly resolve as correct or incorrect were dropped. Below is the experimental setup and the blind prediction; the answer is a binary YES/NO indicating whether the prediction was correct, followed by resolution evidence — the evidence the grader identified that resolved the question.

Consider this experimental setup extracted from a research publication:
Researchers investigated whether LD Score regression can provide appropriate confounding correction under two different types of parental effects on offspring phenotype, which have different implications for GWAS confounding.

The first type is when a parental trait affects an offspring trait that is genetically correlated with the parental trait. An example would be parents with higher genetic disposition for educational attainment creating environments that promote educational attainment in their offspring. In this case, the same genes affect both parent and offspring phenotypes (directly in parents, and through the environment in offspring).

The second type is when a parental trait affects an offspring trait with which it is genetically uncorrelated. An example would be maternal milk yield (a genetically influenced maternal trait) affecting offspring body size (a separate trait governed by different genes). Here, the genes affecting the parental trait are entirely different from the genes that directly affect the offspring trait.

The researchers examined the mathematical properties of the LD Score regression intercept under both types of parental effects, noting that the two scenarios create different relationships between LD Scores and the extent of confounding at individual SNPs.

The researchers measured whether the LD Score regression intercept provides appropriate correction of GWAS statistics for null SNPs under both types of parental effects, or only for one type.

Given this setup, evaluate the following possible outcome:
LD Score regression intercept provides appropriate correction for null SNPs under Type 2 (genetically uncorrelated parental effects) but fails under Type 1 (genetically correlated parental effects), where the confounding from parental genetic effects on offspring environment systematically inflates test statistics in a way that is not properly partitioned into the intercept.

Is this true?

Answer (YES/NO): NO